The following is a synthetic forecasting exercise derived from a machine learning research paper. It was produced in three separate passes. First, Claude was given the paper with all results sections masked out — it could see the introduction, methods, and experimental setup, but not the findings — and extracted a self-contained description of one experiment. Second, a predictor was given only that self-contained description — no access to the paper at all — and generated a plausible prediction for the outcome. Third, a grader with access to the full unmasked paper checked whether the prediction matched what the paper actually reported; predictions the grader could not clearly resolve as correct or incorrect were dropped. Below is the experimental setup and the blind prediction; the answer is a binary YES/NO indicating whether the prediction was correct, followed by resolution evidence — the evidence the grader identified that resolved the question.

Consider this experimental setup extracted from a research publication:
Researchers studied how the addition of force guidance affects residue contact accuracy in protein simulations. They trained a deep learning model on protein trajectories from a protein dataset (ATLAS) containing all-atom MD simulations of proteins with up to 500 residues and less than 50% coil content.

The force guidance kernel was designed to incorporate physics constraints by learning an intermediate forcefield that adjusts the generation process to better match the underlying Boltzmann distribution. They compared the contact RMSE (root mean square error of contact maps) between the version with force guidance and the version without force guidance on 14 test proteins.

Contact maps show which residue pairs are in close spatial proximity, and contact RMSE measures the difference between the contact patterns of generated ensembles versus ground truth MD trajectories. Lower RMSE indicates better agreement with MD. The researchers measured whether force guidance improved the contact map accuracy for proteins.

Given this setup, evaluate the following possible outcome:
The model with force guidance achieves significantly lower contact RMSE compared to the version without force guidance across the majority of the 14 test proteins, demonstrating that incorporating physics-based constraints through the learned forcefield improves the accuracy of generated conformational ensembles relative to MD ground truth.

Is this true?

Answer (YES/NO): NO